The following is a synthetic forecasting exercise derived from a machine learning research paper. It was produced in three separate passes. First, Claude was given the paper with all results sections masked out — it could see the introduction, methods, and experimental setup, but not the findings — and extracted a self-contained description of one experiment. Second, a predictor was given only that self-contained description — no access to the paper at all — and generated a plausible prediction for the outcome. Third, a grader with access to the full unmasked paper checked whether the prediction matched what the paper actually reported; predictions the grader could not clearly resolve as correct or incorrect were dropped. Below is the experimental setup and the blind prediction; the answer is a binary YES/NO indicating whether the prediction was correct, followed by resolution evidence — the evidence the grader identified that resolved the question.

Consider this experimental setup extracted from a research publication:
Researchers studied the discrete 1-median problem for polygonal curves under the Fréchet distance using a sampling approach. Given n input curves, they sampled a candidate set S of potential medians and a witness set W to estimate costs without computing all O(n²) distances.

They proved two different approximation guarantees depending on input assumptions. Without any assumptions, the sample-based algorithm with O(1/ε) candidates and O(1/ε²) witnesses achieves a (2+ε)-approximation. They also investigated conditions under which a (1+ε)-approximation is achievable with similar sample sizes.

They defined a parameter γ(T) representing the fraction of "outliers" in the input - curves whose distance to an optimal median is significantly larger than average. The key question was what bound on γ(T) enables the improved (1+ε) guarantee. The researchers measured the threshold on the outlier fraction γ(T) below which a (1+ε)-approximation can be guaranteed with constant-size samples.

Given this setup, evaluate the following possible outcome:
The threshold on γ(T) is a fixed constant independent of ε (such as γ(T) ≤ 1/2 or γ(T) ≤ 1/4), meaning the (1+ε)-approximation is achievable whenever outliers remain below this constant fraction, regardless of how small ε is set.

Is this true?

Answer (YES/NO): YES